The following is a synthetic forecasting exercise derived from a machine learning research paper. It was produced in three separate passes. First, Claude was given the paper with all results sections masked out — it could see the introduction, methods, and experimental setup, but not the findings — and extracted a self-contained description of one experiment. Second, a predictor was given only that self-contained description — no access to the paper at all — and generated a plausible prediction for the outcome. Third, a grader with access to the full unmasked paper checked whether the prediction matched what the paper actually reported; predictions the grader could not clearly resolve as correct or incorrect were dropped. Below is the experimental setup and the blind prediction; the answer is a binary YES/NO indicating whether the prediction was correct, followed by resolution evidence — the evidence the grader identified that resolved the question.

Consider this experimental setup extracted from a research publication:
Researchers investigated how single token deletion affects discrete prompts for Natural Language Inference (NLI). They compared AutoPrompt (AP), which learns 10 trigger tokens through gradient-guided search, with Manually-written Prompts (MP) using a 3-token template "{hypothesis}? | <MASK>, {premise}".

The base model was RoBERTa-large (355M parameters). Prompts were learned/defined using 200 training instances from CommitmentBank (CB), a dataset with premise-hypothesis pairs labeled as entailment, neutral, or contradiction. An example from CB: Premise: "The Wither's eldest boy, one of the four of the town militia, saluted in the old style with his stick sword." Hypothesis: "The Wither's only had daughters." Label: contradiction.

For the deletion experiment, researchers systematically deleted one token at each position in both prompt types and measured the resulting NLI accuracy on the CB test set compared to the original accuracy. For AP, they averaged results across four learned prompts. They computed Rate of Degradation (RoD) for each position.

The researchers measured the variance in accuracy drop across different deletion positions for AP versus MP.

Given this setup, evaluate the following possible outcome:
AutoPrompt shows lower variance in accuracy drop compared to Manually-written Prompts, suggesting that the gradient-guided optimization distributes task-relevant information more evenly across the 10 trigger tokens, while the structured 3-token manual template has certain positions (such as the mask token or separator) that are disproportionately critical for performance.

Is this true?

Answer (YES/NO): NO